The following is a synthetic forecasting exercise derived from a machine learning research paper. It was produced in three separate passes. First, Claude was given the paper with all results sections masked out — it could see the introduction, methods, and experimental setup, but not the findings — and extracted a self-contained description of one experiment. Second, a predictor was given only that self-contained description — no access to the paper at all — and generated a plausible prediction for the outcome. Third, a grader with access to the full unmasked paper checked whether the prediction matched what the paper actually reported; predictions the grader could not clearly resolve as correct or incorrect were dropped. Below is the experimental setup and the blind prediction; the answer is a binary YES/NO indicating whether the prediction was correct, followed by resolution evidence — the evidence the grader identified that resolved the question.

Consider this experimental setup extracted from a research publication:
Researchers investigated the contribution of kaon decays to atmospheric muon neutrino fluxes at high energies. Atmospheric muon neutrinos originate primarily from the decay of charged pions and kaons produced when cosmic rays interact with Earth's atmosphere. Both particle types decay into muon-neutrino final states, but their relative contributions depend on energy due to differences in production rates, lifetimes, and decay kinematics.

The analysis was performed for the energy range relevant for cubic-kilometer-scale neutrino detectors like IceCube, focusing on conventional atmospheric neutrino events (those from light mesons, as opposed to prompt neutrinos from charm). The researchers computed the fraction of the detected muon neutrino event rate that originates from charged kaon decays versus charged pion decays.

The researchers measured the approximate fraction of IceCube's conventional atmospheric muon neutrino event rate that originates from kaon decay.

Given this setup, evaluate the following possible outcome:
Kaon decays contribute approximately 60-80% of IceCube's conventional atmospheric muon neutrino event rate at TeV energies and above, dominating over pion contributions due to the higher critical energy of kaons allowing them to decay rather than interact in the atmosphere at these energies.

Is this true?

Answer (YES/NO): YES